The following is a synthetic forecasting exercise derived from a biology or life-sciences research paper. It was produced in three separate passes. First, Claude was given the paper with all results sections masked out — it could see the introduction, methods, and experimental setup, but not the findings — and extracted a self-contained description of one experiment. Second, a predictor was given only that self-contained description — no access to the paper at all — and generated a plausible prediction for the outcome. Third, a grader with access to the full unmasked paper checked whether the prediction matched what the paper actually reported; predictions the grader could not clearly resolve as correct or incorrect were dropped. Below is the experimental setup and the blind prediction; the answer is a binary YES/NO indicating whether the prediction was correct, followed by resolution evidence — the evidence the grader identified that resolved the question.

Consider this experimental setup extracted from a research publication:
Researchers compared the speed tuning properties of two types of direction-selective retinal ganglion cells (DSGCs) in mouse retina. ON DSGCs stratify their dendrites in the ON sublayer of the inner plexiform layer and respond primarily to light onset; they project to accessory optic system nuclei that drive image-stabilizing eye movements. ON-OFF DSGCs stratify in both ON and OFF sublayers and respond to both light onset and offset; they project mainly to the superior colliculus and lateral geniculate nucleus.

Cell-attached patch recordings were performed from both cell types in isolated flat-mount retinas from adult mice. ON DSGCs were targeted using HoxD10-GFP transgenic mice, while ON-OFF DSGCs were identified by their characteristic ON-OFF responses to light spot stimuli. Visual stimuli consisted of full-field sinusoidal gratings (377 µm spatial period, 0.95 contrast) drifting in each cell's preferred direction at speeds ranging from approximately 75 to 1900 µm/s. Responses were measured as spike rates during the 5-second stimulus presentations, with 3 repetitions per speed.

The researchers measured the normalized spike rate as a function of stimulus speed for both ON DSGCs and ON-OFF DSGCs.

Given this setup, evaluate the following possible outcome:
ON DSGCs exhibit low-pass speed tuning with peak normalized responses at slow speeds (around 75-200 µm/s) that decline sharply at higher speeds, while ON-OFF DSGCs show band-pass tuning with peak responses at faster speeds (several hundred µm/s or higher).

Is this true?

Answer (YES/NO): YES